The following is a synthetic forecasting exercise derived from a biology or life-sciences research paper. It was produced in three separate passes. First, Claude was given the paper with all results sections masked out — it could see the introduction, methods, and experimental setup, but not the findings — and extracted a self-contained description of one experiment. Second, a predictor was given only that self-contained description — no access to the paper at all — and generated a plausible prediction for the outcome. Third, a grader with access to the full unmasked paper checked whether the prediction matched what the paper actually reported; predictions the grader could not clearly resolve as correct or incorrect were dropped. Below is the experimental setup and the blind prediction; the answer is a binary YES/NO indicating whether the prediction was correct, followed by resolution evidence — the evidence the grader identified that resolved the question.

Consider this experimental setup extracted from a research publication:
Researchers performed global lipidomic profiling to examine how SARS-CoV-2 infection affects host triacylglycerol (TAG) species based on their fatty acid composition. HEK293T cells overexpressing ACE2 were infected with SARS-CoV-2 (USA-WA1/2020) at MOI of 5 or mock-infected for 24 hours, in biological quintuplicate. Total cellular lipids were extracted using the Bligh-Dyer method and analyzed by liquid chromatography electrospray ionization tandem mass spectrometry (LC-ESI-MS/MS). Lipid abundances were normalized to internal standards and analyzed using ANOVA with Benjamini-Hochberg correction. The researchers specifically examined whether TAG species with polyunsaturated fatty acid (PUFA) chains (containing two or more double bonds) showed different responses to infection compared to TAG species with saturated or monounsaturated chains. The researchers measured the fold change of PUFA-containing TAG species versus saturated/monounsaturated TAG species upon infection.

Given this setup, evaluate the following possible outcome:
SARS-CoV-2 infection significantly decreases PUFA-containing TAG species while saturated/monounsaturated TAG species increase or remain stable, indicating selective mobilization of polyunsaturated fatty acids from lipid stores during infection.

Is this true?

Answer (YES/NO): NO